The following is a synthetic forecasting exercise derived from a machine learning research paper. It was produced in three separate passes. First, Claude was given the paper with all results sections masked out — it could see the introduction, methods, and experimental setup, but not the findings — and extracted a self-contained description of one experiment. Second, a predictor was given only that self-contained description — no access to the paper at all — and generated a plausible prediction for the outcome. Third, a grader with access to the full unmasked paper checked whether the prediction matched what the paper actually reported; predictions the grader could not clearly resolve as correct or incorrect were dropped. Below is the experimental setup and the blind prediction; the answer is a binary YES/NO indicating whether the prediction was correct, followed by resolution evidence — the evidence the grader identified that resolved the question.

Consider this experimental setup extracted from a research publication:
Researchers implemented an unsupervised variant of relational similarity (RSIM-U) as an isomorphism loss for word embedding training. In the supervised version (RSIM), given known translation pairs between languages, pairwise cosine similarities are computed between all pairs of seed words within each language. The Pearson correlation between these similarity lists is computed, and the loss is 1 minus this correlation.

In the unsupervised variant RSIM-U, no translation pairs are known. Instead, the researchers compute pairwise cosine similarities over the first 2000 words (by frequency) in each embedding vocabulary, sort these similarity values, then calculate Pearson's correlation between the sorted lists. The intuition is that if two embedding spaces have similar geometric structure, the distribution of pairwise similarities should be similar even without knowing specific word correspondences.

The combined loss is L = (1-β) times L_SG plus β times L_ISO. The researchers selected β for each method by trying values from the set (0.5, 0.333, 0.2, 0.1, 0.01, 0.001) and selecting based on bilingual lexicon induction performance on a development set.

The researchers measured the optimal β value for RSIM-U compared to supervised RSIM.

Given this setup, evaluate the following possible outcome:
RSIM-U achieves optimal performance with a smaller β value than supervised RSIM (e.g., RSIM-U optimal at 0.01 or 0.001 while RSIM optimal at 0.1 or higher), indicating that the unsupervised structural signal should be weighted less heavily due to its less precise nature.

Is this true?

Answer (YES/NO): NO